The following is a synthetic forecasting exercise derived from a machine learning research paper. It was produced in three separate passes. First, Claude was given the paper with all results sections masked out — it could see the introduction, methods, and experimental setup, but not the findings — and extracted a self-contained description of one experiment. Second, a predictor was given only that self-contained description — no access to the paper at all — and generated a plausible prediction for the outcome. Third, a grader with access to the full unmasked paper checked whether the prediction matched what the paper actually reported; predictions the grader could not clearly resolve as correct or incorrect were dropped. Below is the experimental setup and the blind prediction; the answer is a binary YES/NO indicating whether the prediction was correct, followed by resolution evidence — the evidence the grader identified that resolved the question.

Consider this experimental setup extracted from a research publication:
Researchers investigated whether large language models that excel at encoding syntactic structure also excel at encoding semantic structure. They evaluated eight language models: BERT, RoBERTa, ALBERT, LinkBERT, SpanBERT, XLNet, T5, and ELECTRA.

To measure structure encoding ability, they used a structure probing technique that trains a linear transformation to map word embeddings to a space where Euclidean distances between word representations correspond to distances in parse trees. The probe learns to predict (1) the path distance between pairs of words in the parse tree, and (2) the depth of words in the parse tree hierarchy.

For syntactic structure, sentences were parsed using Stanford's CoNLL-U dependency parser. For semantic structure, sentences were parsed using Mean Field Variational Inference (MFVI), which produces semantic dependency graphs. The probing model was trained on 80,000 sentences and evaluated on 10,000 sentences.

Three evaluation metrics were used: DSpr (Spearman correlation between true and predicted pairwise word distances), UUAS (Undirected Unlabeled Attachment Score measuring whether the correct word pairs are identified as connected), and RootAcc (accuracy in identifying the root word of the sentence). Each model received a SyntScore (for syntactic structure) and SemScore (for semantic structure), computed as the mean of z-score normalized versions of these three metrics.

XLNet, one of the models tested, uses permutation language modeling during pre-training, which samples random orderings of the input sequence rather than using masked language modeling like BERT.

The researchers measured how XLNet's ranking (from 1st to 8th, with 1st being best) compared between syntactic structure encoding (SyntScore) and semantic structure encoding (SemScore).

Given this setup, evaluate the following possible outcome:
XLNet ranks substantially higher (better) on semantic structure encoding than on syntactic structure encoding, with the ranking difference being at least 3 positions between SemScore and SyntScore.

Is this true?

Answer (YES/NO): YES